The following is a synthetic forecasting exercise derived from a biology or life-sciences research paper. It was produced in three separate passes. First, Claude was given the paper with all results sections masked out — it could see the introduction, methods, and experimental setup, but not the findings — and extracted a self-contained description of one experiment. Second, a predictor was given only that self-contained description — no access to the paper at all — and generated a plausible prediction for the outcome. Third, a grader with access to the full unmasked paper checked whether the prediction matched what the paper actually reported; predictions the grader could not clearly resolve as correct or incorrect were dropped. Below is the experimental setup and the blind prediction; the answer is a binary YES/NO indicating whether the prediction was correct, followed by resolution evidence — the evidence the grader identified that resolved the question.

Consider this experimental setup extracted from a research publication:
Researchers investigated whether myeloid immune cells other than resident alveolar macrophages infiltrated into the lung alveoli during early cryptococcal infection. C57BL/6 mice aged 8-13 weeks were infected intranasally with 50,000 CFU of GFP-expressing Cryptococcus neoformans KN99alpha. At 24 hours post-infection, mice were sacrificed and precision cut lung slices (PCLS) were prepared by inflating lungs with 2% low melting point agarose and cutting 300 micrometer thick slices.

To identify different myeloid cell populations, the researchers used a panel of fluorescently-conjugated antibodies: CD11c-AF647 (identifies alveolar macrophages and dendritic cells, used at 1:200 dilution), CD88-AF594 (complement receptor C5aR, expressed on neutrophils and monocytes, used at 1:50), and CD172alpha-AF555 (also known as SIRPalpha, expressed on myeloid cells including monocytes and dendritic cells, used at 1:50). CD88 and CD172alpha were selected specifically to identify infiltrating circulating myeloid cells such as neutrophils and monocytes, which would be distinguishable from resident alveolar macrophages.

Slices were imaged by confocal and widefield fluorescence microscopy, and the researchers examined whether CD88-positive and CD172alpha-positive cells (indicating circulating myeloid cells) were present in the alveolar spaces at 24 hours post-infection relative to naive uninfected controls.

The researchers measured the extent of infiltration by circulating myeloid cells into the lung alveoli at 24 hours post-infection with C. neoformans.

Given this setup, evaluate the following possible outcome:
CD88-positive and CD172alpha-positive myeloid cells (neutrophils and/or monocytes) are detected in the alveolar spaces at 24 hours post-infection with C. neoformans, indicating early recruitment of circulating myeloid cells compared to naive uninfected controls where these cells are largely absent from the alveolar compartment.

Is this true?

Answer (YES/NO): NO